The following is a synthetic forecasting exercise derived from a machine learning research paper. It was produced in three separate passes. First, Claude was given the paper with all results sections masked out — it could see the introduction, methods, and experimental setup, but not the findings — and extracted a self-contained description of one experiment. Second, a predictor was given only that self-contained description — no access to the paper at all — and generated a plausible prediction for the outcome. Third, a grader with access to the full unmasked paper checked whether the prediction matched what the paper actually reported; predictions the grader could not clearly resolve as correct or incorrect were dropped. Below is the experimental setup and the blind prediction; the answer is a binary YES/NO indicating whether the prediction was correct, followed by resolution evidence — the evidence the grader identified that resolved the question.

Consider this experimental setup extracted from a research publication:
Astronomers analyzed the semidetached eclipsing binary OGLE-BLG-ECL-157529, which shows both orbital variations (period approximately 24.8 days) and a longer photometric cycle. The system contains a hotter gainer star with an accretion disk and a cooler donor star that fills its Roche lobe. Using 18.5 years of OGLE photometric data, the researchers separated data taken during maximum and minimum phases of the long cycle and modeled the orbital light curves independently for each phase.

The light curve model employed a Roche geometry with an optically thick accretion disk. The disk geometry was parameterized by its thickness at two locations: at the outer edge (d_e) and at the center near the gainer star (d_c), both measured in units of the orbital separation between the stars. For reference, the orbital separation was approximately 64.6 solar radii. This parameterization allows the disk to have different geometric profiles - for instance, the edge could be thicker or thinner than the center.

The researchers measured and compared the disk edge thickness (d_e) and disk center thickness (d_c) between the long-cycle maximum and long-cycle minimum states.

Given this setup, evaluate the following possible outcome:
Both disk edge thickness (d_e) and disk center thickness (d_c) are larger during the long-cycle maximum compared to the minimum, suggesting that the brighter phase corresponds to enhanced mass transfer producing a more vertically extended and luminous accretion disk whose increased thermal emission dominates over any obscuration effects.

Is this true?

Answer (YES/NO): NO